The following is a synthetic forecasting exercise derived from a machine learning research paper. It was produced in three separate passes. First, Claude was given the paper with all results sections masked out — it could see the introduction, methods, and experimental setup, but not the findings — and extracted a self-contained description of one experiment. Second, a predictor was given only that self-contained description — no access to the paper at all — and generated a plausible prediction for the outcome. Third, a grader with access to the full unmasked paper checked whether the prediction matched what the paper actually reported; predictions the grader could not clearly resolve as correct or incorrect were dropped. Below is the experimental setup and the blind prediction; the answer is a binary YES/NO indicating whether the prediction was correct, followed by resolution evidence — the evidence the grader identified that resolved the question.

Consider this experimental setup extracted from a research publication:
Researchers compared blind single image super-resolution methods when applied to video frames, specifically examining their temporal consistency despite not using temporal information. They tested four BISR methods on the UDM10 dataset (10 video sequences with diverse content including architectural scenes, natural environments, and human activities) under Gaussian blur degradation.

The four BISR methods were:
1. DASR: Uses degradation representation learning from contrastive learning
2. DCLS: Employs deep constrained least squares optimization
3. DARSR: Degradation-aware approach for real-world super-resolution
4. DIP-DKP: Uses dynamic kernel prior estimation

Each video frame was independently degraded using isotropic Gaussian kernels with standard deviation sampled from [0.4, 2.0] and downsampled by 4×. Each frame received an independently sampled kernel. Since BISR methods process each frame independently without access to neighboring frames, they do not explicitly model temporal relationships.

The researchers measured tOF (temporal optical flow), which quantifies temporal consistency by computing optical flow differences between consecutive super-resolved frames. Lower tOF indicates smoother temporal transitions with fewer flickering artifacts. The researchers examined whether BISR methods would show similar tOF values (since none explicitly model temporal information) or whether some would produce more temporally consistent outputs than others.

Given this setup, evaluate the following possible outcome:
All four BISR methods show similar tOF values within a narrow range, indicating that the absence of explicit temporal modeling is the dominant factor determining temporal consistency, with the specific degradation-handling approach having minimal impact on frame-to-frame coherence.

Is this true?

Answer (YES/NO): NO